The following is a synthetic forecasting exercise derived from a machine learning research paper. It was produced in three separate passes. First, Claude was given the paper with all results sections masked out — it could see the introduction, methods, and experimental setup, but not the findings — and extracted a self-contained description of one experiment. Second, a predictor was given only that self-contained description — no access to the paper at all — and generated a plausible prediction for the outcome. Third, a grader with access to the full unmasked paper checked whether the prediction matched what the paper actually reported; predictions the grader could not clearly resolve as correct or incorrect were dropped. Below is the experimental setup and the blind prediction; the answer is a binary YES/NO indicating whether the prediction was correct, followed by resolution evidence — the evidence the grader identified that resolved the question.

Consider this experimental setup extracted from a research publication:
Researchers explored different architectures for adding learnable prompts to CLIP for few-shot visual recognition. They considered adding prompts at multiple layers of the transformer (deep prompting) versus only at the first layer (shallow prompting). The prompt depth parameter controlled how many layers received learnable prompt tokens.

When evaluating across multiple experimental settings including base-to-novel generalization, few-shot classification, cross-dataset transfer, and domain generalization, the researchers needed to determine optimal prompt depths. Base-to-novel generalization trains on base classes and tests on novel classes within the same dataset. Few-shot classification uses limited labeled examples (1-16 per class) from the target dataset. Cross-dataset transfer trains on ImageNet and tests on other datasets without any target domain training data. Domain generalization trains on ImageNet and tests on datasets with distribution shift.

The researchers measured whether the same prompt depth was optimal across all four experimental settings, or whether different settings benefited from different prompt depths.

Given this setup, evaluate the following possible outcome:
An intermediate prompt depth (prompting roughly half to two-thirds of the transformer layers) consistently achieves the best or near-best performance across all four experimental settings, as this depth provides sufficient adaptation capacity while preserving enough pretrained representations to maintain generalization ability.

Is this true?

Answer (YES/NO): NO